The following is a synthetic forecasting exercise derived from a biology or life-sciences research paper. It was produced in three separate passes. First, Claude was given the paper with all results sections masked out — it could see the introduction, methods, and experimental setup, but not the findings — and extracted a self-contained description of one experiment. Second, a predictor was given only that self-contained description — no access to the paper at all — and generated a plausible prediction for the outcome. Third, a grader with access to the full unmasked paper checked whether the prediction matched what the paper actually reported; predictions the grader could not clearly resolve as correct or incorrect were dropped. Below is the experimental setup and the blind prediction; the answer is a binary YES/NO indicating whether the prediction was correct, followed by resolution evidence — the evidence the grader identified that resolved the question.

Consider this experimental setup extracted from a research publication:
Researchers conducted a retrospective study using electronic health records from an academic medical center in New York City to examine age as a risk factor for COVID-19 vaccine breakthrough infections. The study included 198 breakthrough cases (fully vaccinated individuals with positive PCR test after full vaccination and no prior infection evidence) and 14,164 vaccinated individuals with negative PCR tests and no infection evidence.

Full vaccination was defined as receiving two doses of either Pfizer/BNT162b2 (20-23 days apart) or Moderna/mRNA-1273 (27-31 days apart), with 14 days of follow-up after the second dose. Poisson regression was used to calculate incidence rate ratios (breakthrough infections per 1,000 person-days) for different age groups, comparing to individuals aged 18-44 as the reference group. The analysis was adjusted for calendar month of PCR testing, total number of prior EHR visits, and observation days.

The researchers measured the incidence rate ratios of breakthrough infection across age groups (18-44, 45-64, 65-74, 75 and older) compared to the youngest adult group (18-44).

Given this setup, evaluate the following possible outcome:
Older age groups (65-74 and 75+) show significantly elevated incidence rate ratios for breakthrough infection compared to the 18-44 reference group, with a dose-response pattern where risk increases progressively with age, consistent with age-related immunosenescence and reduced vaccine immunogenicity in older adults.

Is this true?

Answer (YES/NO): NO